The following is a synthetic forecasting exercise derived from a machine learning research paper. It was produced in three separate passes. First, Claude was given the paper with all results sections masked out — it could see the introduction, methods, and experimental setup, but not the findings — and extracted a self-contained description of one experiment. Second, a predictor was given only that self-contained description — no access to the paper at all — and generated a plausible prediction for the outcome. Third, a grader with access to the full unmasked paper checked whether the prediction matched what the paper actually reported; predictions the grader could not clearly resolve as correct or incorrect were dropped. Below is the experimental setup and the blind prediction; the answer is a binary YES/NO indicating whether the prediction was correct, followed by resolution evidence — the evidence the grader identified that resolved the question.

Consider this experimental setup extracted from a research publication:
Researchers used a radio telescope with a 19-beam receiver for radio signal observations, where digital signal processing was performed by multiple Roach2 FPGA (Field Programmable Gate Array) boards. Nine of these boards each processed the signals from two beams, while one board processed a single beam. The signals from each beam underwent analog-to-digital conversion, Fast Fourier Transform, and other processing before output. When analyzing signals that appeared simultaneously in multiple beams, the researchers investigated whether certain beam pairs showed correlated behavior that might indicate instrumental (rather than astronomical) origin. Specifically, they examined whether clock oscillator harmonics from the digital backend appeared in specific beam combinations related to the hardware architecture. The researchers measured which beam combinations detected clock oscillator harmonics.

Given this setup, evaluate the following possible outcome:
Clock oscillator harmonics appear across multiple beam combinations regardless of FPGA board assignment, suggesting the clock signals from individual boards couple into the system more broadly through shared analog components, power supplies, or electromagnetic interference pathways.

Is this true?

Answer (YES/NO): NO